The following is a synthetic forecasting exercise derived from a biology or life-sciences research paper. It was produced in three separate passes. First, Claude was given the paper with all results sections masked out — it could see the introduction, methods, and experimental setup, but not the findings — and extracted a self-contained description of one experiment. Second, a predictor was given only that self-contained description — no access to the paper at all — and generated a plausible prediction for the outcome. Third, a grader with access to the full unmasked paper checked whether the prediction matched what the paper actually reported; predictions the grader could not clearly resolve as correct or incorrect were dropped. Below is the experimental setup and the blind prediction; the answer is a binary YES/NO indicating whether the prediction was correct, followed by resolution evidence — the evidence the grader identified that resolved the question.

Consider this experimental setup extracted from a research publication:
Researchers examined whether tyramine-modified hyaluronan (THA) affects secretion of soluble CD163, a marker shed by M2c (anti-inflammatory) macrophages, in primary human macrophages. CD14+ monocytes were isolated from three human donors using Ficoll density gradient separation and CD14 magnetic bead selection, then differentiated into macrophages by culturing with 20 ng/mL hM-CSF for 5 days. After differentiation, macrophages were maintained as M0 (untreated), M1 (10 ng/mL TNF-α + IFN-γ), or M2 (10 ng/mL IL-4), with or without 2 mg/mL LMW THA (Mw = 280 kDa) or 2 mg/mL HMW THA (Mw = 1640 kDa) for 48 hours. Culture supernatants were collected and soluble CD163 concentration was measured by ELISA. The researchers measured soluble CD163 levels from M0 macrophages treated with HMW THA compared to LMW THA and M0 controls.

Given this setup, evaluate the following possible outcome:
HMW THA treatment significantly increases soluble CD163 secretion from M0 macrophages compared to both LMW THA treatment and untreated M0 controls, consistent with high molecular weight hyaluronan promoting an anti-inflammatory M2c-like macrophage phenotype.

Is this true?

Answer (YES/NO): NO